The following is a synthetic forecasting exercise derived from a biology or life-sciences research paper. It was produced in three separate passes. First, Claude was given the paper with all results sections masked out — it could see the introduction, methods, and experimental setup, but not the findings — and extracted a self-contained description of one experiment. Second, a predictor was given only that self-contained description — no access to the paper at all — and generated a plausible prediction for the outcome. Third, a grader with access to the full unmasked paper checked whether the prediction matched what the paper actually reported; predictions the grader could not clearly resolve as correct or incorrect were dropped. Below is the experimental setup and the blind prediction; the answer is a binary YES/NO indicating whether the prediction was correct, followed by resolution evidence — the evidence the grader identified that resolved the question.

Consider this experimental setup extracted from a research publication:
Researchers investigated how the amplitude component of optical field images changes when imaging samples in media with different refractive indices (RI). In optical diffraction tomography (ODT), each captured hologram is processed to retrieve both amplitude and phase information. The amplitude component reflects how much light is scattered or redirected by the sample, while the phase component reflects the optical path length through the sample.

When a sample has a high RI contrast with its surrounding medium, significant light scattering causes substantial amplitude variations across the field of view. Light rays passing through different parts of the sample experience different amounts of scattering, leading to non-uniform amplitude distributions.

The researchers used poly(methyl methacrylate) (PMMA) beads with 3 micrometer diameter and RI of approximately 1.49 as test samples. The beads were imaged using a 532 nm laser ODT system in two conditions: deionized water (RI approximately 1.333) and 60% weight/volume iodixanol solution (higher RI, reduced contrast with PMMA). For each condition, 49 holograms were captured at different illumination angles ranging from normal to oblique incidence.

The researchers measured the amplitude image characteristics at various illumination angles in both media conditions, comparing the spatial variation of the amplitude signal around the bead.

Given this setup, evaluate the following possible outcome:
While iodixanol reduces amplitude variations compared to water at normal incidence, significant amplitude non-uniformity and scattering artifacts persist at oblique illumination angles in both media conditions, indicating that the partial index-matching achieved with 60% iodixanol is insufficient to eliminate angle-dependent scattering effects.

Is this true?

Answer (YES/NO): NO